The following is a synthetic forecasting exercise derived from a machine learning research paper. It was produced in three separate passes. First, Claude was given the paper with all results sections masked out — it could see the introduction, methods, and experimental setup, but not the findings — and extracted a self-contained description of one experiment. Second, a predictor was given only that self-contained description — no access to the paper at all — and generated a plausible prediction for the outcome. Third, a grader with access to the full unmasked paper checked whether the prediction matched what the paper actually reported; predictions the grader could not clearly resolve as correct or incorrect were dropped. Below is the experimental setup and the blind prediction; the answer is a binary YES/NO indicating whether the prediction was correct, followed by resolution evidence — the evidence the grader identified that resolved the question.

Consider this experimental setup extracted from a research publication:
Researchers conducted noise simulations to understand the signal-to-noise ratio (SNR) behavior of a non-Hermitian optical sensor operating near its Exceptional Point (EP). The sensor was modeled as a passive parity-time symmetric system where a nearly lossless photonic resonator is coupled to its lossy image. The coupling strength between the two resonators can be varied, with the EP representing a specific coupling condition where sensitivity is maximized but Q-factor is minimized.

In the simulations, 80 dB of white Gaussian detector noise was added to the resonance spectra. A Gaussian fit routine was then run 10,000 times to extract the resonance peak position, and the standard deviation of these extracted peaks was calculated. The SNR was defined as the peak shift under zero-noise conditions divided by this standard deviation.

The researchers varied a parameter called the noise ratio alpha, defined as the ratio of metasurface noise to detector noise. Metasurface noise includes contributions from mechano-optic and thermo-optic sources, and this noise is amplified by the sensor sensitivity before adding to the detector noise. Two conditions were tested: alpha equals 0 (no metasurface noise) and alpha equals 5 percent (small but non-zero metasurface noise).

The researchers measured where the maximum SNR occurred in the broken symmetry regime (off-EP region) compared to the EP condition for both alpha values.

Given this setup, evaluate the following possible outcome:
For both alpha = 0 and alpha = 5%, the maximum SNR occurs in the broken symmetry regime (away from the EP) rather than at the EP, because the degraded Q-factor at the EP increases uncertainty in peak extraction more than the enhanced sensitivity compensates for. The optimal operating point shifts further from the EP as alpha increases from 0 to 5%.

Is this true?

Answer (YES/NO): NO